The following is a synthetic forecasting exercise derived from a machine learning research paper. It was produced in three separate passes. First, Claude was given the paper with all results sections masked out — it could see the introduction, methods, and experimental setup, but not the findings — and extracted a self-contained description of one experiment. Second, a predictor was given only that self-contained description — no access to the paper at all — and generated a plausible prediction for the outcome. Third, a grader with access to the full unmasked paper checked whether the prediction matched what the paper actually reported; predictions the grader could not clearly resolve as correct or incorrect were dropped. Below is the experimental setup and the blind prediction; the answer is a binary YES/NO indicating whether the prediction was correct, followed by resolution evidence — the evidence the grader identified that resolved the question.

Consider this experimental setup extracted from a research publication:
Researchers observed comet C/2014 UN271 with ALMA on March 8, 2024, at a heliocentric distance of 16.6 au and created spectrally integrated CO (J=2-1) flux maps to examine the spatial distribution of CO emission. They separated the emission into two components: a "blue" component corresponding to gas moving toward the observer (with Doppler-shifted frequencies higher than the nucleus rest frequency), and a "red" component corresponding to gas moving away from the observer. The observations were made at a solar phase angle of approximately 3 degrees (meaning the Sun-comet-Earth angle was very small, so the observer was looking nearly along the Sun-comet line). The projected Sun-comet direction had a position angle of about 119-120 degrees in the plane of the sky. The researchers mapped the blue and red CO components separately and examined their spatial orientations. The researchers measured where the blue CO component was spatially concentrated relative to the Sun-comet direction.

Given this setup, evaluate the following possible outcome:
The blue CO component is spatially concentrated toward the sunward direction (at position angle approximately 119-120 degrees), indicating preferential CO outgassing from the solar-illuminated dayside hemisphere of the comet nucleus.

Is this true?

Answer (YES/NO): NO